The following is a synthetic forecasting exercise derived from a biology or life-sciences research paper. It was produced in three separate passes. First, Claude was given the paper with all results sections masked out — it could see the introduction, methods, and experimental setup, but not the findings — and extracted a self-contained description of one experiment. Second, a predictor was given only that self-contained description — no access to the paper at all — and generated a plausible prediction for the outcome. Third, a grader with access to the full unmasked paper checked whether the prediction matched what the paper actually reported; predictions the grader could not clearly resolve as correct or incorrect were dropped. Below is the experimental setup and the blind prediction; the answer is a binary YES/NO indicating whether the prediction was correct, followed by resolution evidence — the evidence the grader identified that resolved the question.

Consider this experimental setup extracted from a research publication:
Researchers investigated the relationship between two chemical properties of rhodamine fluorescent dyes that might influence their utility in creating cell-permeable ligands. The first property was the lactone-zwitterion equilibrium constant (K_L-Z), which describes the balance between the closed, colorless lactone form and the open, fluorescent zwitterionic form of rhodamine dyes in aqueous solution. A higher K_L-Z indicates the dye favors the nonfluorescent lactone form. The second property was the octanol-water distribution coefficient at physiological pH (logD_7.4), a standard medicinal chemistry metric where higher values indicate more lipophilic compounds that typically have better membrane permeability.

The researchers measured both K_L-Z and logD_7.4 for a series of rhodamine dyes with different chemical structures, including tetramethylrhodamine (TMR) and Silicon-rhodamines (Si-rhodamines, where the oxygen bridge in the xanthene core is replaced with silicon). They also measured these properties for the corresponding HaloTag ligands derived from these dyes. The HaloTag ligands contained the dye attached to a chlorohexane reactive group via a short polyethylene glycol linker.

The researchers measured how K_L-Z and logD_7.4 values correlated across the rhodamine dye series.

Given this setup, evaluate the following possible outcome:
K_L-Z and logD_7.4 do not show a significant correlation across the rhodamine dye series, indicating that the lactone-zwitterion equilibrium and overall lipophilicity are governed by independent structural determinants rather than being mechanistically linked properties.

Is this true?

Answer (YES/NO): NO